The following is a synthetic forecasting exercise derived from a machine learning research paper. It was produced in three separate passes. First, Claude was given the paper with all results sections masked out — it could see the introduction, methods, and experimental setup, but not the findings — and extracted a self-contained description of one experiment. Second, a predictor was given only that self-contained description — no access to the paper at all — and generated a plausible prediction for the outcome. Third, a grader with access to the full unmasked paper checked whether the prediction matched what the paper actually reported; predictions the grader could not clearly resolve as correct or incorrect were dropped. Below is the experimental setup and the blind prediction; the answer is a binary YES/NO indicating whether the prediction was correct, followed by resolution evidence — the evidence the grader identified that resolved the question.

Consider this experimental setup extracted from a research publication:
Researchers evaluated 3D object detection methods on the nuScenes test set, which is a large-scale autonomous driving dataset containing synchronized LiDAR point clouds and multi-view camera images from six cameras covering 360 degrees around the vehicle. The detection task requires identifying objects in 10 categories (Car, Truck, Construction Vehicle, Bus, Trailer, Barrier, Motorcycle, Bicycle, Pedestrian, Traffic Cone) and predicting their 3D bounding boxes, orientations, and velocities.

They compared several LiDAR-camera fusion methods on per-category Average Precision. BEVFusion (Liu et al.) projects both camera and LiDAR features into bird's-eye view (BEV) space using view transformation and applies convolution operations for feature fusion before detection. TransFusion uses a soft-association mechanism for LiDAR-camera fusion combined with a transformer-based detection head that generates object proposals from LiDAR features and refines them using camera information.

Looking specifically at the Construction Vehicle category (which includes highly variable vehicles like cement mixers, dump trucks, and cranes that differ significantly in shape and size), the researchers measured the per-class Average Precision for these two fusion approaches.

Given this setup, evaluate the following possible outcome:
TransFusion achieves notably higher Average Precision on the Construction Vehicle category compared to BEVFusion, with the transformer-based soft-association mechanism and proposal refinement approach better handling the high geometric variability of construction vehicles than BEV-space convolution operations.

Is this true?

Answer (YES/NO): NO